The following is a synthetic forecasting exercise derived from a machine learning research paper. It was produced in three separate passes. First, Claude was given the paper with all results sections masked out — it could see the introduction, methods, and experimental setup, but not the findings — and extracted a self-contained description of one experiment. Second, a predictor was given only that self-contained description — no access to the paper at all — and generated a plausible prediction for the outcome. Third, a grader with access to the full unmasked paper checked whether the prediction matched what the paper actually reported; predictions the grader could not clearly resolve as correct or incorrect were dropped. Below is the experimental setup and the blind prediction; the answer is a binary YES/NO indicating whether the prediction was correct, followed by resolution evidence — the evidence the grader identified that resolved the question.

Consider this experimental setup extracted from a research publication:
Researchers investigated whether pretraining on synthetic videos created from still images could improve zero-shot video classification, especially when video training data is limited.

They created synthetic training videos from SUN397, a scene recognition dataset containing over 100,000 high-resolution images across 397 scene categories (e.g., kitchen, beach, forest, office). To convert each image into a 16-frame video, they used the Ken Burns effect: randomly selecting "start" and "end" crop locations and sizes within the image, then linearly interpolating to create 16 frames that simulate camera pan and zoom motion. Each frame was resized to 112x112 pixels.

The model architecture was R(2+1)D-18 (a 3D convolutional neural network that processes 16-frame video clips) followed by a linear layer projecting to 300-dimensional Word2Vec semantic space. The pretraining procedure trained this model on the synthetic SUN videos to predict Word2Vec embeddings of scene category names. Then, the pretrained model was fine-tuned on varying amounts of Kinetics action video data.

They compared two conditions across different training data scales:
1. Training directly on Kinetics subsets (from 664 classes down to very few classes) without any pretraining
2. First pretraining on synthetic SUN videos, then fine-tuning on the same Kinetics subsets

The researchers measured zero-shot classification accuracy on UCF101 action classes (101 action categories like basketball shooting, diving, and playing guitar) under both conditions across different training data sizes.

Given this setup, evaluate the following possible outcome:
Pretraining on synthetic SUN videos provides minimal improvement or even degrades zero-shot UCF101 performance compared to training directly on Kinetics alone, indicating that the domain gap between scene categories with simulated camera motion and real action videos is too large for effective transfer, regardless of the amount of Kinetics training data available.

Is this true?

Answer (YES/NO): NO